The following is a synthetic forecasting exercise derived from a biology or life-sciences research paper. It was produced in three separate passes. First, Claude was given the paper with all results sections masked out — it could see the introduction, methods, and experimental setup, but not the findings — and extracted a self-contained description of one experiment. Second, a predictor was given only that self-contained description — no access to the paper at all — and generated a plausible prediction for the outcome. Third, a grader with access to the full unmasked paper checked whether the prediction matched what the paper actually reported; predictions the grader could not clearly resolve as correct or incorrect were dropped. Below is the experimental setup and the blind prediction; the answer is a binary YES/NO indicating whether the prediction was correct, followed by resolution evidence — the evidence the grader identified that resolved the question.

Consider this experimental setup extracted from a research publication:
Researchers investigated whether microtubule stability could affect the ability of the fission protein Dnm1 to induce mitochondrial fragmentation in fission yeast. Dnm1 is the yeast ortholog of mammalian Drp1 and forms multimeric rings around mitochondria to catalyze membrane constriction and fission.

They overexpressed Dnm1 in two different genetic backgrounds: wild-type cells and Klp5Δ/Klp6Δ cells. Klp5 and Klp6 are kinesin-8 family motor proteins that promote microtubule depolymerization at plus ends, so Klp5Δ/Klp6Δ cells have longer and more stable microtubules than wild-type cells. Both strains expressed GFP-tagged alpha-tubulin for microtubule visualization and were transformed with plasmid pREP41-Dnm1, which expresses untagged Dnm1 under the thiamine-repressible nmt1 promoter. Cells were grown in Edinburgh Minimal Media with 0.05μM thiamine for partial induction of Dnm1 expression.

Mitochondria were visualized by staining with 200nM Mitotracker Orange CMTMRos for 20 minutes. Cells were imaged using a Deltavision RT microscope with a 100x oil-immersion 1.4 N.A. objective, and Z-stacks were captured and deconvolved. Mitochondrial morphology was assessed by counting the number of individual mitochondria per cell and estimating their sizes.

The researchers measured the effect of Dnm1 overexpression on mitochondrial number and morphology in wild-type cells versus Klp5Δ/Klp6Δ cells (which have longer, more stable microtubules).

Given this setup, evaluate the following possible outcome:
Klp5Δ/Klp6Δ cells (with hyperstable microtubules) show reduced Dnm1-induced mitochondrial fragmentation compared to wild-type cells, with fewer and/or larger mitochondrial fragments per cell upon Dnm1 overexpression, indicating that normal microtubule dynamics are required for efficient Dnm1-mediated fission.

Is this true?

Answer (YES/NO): YES